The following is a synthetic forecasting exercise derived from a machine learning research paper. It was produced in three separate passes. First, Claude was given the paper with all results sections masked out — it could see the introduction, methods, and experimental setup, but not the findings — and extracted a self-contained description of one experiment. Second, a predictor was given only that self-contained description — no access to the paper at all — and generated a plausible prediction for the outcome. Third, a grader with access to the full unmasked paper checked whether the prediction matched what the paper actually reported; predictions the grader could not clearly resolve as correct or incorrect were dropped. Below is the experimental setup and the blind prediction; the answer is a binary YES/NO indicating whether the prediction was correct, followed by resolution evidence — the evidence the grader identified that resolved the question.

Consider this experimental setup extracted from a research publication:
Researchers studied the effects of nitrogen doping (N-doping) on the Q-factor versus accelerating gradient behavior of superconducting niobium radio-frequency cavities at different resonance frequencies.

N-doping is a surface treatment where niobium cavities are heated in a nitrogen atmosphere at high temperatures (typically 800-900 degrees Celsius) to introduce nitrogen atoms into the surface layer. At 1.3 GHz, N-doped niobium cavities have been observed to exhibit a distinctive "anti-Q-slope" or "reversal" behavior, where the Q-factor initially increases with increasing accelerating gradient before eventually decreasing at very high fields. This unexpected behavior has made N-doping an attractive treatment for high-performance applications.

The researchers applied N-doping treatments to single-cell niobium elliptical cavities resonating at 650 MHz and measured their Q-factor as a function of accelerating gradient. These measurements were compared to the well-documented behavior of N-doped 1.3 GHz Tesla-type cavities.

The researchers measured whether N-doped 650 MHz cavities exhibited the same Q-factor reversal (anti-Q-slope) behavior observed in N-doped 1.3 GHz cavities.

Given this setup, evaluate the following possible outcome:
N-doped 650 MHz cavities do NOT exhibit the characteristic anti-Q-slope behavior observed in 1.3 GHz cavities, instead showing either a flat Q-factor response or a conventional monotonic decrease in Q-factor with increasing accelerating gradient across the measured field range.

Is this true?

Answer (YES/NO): YES